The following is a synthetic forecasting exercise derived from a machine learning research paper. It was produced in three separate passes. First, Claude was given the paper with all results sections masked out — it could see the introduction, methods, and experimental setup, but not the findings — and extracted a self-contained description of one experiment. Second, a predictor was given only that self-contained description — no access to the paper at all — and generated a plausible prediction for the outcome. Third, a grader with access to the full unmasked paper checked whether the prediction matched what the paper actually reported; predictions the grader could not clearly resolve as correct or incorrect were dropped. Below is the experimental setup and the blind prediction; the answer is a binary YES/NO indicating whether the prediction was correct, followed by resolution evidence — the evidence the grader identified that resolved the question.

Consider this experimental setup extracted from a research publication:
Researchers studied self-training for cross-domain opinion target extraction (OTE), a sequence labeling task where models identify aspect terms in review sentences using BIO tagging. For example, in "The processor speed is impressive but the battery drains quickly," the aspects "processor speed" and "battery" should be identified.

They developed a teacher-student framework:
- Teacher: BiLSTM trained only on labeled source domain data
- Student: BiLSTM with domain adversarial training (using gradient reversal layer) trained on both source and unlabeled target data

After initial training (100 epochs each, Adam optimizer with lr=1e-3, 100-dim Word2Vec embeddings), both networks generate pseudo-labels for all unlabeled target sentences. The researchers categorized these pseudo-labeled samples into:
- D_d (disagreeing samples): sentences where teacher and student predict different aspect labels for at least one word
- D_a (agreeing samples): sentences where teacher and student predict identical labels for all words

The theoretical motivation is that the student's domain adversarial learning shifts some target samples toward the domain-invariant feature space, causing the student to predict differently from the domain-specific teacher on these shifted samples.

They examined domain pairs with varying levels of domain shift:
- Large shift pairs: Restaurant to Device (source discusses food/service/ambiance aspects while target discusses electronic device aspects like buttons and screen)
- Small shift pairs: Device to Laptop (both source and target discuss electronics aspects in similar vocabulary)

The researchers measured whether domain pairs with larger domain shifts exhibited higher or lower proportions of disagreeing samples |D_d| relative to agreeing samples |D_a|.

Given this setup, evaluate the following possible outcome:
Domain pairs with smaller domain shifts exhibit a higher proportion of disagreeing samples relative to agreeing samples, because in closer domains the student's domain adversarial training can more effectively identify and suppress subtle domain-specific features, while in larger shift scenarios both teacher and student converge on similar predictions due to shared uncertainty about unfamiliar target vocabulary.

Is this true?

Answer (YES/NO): NO